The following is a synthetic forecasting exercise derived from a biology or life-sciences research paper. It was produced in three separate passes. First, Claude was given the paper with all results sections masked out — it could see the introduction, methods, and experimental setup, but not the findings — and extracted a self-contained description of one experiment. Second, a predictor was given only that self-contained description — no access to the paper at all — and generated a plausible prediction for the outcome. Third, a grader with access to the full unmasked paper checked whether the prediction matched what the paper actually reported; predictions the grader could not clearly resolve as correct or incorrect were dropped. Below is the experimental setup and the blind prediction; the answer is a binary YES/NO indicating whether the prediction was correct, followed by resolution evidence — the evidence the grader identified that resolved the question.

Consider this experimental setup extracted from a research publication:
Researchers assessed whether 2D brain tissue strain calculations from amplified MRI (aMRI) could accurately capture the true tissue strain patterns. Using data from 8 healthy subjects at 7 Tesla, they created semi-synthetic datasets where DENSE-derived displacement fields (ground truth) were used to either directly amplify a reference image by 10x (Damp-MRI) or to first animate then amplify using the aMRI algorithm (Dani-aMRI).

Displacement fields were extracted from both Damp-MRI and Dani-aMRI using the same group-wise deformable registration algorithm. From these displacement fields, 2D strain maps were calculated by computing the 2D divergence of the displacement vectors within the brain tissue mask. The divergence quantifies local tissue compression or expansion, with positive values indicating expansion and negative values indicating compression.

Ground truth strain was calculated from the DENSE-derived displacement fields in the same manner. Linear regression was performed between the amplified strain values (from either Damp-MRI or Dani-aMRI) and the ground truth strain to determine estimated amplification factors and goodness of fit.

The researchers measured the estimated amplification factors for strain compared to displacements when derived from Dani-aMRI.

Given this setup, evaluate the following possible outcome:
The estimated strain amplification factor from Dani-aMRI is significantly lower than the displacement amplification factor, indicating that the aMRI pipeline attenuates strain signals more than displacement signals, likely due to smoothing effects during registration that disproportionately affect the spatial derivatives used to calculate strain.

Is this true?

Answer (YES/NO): NO